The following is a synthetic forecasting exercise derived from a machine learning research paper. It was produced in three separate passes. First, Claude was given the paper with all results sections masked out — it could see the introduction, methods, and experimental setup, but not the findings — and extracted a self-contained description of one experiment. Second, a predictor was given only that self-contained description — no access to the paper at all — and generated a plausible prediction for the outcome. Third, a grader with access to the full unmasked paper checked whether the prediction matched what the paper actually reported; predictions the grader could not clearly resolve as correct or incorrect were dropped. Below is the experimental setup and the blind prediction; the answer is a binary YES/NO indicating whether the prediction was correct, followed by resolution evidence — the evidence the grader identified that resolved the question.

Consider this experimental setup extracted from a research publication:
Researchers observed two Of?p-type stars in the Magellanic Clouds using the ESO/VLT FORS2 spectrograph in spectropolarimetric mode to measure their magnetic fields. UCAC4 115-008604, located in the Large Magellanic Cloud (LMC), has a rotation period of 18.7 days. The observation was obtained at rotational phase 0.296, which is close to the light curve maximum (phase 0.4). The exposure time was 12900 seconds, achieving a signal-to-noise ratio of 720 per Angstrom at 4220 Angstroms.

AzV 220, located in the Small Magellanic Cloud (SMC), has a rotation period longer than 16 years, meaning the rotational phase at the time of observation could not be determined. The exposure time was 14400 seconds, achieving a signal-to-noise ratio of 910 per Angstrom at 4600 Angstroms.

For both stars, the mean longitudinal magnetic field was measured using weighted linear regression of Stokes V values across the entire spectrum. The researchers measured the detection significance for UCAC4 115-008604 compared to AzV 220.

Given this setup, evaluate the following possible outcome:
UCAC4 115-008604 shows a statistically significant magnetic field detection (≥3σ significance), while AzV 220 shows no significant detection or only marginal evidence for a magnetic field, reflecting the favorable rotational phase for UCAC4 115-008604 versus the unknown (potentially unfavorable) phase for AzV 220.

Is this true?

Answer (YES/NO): YES